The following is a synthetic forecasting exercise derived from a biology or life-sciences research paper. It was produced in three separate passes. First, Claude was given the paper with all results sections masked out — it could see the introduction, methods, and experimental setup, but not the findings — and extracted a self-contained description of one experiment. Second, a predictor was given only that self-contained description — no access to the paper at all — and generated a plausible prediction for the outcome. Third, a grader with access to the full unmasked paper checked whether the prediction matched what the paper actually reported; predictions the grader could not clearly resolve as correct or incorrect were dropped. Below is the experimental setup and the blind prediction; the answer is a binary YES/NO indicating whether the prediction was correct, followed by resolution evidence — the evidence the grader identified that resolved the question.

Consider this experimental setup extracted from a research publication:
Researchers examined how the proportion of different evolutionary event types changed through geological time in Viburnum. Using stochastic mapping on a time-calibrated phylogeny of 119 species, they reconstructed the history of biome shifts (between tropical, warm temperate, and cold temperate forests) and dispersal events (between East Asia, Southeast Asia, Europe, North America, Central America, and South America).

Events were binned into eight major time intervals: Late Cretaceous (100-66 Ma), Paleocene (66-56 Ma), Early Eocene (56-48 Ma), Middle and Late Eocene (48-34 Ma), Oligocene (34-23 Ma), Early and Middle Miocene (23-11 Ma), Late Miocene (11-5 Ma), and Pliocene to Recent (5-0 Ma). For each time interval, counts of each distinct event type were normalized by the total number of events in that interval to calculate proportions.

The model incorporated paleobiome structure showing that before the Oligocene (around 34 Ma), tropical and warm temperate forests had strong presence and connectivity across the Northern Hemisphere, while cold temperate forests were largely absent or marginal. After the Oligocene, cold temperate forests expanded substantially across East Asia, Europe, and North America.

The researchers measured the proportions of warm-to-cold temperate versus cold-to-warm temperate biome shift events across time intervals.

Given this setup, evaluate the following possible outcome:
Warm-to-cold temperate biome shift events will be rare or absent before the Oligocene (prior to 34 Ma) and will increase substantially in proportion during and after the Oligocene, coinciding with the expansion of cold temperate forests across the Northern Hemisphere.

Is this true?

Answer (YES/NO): YES